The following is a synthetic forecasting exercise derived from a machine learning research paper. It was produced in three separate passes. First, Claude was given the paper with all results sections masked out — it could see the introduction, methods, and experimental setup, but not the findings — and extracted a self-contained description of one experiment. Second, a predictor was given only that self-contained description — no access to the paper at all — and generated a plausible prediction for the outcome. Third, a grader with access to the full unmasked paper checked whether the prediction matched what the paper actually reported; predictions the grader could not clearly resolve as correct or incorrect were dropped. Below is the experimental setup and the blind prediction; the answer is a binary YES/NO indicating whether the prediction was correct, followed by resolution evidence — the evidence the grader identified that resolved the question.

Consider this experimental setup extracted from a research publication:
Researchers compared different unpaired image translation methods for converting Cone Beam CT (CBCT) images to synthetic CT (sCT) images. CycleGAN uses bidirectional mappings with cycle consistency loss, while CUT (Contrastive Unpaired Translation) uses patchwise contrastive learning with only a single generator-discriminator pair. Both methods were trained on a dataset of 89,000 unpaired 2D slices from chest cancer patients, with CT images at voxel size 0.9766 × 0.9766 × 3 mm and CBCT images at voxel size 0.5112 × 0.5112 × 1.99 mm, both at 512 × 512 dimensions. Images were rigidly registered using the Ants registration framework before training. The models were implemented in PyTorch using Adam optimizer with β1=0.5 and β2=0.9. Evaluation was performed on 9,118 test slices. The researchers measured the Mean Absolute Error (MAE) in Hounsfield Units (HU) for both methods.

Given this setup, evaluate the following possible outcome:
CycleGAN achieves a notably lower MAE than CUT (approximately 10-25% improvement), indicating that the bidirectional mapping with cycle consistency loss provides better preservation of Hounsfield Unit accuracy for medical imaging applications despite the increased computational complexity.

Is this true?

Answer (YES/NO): NO